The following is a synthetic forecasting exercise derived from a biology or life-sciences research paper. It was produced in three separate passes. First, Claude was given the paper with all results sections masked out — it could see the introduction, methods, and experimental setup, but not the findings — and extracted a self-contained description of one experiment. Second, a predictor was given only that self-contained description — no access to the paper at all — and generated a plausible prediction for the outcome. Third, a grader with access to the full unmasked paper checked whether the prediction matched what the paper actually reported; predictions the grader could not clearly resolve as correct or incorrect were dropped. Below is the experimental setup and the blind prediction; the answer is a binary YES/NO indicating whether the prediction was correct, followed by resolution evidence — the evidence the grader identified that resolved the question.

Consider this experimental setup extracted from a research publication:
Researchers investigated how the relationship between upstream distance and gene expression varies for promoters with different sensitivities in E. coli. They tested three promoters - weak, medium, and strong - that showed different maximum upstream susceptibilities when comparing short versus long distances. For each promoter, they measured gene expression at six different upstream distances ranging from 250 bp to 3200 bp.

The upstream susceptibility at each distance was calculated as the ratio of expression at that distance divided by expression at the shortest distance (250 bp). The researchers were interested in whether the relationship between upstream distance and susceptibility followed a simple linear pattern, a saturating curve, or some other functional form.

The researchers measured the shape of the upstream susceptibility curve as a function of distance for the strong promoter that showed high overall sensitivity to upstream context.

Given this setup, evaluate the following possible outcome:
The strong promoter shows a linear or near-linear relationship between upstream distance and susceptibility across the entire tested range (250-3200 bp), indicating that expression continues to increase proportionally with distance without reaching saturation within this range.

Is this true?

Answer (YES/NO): NO